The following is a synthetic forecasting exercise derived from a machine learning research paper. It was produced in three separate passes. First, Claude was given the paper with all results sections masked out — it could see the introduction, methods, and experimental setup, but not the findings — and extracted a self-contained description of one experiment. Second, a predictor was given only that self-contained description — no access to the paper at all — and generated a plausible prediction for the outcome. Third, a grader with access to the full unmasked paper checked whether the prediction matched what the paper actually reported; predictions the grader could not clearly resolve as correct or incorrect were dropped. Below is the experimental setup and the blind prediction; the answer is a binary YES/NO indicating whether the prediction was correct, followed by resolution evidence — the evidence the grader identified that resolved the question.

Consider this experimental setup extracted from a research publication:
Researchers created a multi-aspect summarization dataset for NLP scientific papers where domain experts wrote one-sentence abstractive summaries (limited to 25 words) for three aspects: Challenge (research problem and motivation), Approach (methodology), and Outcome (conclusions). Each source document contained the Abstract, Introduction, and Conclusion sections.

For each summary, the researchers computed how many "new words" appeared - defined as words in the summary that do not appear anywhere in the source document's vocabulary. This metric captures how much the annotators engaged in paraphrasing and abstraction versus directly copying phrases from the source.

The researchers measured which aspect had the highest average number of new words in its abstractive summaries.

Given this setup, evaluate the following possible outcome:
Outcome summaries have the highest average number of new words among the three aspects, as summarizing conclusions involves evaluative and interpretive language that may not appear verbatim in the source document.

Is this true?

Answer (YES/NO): NO